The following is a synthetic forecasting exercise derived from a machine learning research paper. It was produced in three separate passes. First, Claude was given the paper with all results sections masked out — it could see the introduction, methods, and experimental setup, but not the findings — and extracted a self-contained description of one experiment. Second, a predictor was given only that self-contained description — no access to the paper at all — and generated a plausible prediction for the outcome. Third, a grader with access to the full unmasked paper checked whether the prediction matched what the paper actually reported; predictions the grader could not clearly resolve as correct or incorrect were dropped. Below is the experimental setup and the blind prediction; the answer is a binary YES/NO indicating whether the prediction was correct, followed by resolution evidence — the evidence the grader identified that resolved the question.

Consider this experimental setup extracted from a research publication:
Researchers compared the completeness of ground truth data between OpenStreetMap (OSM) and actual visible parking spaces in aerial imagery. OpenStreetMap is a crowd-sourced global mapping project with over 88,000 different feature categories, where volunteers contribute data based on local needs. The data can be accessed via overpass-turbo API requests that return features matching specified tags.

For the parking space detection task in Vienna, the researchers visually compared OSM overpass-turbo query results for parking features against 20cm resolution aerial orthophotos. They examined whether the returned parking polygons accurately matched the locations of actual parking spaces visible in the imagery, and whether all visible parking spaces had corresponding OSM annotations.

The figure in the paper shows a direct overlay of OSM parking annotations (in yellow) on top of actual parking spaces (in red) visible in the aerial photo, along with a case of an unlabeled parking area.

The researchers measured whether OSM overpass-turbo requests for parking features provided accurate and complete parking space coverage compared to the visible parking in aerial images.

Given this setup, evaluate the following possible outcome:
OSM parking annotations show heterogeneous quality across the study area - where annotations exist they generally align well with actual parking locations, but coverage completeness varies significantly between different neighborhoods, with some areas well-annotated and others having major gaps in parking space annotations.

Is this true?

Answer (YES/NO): NO